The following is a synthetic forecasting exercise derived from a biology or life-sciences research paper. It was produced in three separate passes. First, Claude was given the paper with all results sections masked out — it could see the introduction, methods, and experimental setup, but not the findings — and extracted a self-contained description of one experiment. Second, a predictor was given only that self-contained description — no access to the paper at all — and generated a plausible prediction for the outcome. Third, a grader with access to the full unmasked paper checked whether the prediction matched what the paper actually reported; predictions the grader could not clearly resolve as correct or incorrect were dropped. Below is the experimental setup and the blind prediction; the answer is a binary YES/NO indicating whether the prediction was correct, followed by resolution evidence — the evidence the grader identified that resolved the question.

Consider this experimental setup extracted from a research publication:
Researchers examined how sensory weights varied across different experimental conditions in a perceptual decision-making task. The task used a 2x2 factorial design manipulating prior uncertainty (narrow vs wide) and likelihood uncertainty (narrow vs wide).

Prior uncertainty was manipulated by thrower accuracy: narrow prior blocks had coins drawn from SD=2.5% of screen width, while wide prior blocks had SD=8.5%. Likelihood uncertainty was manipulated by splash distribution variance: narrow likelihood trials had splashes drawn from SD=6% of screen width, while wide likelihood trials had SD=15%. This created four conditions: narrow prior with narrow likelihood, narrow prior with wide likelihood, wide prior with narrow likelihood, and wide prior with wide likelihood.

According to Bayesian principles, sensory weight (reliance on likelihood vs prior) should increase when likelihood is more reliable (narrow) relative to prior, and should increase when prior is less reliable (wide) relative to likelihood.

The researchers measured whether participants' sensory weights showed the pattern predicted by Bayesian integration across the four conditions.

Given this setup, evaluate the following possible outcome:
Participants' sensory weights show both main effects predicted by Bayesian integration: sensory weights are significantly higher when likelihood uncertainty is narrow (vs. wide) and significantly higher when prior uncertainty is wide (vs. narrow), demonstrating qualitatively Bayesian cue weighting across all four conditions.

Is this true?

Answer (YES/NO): YES